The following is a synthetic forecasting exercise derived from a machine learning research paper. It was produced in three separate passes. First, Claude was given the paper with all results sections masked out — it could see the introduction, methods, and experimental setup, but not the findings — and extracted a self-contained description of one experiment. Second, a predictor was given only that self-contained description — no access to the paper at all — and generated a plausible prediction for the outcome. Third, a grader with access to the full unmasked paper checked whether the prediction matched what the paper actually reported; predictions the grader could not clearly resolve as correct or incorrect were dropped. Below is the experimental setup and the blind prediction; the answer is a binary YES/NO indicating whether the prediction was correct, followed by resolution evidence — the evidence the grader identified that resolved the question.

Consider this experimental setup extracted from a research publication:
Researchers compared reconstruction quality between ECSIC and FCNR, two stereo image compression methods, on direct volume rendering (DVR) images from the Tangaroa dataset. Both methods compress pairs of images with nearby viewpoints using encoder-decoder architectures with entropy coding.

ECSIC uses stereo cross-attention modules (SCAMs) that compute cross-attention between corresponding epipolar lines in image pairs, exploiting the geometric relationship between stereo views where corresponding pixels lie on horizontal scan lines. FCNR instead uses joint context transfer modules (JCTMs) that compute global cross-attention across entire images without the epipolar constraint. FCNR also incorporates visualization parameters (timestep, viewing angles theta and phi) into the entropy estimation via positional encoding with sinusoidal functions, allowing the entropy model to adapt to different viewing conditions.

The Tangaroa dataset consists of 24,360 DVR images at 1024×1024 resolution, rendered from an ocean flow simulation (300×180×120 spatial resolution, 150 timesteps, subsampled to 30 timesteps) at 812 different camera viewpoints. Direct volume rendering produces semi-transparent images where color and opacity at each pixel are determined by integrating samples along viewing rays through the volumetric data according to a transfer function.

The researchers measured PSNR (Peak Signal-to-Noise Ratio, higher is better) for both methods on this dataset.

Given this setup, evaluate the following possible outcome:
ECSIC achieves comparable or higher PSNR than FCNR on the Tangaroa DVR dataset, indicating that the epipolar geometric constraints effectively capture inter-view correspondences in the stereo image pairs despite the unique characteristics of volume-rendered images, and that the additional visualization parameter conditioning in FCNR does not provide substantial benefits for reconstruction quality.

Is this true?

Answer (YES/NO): YES